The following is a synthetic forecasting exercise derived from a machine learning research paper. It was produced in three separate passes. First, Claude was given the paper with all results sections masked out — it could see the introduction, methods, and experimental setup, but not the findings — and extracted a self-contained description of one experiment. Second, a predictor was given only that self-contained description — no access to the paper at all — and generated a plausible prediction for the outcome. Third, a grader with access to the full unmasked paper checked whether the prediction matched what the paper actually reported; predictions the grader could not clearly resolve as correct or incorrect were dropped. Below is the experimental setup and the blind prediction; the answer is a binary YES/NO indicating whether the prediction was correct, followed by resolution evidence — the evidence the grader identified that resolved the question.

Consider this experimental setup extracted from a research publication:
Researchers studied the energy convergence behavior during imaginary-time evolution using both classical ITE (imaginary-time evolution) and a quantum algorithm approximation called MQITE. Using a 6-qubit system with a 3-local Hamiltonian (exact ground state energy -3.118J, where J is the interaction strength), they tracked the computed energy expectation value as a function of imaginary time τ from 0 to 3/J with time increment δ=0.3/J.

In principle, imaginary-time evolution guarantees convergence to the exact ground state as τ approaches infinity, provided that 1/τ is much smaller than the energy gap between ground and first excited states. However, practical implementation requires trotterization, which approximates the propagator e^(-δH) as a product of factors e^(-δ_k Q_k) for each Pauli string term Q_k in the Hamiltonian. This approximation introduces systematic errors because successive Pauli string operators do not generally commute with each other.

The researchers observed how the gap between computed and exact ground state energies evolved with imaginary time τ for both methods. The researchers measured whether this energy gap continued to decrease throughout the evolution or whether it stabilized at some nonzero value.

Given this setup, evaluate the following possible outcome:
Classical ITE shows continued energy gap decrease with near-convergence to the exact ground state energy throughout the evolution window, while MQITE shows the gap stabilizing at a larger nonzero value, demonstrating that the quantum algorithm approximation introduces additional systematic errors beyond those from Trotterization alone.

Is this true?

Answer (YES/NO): NO